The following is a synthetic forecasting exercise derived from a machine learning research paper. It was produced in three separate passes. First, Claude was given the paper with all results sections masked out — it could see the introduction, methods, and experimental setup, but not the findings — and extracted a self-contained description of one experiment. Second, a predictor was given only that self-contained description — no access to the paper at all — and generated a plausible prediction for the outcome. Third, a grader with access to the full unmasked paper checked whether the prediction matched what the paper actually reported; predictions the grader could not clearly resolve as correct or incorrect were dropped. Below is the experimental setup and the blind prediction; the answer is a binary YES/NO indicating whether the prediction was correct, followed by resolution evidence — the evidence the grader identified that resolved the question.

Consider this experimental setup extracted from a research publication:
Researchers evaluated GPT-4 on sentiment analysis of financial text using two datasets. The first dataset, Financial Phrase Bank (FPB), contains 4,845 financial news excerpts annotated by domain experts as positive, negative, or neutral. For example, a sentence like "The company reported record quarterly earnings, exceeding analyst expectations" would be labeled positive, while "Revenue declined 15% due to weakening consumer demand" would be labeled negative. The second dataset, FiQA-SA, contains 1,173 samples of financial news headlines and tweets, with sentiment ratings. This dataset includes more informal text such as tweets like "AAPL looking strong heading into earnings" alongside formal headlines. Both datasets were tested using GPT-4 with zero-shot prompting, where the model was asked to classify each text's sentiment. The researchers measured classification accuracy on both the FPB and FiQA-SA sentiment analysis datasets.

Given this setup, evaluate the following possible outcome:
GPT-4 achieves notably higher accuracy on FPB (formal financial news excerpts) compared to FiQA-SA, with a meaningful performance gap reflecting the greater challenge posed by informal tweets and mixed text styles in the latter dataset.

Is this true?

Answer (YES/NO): NO